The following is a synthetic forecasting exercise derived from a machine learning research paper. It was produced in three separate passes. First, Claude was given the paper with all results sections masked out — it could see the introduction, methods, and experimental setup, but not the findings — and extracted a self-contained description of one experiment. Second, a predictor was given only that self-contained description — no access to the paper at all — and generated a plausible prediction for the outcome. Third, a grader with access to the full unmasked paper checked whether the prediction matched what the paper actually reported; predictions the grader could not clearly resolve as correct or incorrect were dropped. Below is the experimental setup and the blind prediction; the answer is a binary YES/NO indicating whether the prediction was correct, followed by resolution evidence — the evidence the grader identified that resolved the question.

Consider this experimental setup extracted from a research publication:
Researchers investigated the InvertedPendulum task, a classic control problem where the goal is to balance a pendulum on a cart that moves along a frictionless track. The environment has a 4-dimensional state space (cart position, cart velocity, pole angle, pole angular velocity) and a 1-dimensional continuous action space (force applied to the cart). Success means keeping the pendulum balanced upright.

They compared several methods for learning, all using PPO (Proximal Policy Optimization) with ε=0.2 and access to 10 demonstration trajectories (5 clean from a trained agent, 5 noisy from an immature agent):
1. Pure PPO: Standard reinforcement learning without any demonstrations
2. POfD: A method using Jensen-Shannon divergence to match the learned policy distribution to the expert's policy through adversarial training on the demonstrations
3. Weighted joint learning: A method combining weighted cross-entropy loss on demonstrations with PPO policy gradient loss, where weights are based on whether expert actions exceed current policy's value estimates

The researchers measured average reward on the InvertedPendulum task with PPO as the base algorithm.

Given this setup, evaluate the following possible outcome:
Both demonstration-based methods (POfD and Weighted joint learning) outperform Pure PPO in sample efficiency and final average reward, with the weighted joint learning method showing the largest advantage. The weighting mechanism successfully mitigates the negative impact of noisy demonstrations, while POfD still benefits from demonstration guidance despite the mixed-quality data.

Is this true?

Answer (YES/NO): NO